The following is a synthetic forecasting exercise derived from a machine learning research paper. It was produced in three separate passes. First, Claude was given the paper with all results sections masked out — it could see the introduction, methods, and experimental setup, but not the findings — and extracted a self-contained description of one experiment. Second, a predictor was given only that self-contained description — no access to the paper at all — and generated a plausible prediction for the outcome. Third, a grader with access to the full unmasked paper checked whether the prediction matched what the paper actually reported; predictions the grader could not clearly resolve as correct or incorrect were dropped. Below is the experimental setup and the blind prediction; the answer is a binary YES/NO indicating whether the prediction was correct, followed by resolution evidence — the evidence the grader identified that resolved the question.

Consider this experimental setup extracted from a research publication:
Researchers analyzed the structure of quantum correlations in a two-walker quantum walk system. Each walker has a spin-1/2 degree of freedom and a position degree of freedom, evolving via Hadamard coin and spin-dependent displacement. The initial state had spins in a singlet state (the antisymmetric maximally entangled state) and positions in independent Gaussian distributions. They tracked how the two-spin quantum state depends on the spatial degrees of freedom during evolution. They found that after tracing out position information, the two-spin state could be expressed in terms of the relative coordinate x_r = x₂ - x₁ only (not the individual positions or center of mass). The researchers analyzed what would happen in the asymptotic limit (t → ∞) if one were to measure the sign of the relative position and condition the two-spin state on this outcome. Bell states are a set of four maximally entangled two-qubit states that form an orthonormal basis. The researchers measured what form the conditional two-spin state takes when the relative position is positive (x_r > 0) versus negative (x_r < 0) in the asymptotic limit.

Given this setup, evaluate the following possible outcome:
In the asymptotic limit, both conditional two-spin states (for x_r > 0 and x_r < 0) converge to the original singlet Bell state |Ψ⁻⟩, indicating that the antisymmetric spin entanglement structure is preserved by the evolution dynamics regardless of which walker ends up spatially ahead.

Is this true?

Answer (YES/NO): NO